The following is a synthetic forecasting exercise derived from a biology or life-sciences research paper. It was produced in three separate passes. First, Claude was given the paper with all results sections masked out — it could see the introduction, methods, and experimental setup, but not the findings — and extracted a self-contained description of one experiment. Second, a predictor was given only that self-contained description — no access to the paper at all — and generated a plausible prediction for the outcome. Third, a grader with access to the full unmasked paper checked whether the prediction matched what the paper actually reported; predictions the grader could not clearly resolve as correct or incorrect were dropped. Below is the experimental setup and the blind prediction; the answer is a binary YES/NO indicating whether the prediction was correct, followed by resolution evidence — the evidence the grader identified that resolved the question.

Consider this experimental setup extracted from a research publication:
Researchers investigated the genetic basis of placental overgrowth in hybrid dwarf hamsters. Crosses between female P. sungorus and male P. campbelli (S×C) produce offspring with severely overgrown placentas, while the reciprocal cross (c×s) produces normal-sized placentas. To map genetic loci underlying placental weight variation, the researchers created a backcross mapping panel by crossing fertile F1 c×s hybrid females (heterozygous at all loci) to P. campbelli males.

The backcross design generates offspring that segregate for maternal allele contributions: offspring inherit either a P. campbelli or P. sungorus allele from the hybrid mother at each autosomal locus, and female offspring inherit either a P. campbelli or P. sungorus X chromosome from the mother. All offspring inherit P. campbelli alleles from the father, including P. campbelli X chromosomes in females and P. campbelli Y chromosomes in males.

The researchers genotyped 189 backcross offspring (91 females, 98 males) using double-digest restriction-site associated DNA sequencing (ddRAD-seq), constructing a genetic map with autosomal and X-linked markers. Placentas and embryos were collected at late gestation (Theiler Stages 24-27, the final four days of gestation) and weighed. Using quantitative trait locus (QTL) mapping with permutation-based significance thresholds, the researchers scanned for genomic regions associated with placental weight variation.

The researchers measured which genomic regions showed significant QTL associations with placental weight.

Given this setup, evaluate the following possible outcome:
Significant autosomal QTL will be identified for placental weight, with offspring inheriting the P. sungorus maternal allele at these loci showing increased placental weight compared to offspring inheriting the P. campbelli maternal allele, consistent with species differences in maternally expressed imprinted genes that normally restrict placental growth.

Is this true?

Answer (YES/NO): NO